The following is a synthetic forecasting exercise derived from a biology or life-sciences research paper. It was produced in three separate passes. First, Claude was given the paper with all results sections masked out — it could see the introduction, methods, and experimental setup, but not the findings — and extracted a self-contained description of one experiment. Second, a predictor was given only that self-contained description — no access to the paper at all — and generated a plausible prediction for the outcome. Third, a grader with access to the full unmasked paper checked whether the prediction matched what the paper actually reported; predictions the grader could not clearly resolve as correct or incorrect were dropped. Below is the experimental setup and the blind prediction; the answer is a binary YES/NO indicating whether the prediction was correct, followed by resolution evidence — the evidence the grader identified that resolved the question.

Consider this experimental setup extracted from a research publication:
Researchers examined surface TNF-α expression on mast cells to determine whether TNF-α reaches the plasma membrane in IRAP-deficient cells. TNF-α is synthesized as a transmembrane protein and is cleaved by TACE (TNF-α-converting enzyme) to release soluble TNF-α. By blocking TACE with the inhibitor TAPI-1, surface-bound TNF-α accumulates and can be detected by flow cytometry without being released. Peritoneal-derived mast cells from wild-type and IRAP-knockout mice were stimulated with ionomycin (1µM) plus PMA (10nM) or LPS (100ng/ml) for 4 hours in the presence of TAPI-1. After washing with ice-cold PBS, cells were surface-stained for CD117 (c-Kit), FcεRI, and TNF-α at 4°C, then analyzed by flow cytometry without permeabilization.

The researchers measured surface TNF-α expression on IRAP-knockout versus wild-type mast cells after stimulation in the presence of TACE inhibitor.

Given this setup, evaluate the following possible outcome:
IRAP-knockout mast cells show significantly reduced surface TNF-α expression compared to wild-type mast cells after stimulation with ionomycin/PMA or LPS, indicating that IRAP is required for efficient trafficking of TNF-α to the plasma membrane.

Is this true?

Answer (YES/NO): YES